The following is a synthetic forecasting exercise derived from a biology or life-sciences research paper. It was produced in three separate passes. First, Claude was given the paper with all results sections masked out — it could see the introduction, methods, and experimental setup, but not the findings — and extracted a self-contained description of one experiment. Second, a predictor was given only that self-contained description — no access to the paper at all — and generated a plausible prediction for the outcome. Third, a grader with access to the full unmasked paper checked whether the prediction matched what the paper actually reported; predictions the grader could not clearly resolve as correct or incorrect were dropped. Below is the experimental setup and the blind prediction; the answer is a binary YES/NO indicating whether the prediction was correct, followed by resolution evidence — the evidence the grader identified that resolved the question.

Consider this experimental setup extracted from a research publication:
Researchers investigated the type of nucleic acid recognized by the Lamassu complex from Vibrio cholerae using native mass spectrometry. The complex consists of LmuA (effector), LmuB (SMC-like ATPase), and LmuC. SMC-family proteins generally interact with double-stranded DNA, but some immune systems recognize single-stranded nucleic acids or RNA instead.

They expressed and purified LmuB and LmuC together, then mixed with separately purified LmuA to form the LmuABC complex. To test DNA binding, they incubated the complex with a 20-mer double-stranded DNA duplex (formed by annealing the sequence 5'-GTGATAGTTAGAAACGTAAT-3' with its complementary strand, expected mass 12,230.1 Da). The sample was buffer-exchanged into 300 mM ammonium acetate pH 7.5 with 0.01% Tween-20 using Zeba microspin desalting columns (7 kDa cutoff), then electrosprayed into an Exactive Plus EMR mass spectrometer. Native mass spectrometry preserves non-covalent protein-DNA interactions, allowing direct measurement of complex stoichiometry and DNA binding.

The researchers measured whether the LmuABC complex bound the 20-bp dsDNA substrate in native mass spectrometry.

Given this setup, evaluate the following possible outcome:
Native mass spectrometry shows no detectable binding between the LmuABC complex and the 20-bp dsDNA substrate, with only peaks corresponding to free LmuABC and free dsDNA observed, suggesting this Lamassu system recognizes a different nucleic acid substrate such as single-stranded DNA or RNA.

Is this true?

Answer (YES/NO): NO